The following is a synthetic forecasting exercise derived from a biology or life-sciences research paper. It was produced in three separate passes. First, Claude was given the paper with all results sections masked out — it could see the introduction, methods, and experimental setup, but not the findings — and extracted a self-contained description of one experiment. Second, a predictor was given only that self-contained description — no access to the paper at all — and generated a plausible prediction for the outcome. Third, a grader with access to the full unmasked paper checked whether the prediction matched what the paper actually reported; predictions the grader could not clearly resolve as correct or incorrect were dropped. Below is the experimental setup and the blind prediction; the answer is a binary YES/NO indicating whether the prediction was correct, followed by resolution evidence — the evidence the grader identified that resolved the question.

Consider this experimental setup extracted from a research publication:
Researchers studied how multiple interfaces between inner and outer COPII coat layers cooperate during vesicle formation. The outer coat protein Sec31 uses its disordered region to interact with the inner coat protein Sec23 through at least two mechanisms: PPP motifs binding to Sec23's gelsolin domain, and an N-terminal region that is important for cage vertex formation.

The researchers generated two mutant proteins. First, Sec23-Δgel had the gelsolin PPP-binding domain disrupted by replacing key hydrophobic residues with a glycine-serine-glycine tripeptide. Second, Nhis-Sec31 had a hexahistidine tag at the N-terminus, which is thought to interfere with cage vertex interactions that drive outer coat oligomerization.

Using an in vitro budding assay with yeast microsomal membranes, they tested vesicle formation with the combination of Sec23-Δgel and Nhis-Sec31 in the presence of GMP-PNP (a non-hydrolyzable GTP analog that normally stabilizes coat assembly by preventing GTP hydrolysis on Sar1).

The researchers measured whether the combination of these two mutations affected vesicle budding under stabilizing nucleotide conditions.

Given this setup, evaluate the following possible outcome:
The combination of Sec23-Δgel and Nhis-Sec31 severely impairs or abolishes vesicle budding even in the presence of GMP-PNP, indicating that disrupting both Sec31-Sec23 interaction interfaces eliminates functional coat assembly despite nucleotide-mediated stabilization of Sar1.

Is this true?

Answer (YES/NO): YES